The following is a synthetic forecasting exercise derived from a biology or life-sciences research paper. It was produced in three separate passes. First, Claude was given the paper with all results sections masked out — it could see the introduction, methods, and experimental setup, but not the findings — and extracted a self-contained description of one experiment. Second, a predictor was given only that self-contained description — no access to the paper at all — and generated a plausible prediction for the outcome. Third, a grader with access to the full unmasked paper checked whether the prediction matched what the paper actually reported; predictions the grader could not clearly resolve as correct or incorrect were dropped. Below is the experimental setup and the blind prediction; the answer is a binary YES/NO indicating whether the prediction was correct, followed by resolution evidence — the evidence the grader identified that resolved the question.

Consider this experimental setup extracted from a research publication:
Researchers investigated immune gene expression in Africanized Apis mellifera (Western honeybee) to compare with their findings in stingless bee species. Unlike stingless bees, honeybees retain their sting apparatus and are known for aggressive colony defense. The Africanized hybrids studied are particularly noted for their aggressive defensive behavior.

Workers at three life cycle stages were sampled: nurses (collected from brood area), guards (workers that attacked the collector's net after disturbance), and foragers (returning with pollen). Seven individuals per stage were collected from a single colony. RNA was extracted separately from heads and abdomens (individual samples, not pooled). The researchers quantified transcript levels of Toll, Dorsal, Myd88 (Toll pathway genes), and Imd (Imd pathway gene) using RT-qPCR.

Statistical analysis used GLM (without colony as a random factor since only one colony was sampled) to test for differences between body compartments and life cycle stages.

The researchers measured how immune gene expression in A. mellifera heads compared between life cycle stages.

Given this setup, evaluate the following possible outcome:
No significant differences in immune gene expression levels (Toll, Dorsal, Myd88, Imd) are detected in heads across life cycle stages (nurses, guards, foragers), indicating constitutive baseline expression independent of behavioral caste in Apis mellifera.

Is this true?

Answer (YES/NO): NO